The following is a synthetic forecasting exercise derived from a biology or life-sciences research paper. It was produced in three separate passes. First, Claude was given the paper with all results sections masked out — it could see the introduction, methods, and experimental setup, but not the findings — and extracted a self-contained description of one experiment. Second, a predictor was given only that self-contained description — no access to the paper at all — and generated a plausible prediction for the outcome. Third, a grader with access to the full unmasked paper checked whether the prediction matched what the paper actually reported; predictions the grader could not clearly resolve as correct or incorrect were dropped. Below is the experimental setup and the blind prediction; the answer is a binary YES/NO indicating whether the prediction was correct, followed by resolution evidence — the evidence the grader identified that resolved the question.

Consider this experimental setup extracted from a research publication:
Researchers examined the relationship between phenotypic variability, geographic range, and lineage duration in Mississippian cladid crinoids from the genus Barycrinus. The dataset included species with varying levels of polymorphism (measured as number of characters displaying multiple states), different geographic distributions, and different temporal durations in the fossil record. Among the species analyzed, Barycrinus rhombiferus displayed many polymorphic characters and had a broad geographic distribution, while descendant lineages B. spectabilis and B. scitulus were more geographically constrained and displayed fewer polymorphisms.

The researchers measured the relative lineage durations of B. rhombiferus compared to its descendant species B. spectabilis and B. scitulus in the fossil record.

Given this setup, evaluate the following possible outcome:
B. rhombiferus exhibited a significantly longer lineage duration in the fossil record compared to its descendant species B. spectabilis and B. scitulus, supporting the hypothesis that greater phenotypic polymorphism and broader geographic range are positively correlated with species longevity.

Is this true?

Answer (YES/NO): YES